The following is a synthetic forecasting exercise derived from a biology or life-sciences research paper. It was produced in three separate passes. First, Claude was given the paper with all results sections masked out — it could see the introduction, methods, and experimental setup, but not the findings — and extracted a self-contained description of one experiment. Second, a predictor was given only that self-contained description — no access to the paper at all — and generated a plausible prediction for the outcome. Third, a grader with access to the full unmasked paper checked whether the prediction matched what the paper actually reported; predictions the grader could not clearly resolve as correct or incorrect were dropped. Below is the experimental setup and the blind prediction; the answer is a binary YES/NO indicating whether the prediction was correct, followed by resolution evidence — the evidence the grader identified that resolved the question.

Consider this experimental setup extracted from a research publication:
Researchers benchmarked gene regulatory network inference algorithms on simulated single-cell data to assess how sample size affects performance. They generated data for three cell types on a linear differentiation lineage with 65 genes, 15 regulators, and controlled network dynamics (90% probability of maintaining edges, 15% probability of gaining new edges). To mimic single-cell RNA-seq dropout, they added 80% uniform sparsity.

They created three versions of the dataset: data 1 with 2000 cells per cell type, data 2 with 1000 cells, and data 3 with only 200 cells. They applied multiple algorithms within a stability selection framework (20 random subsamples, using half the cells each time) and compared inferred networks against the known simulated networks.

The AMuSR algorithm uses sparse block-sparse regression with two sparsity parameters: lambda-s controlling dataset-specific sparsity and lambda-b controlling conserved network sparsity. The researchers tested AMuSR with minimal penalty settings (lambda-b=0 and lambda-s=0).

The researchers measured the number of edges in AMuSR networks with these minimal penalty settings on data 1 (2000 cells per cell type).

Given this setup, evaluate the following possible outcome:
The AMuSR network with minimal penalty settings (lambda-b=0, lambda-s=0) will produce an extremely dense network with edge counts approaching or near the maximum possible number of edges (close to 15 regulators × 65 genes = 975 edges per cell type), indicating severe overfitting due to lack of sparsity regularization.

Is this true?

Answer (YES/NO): NO